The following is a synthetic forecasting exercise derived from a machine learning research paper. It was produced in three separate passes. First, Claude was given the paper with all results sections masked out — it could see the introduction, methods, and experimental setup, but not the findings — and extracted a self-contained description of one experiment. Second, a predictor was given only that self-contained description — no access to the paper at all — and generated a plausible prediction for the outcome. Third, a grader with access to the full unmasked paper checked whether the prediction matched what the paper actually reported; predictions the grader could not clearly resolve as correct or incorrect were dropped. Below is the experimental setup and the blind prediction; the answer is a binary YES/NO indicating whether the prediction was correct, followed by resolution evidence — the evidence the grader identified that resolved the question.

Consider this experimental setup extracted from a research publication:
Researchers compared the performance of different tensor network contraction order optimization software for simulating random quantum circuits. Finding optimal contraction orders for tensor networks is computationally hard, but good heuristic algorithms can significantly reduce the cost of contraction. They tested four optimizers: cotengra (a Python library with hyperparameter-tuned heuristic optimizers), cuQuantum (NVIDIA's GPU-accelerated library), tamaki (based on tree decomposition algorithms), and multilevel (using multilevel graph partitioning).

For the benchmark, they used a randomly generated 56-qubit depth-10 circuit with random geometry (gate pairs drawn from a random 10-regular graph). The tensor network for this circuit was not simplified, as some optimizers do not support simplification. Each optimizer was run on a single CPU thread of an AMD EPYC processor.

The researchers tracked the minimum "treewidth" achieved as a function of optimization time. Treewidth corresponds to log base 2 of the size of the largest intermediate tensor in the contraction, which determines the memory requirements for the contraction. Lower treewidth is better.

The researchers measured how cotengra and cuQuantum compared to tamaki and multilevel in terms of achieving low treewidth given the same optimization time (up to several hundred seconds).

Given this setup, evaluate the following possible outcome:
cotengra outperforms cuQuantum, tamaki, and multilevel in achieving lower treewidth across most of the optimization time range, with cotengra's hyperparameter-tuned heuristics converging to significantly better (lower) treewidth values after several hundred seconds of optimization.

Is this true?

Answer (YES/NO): NO